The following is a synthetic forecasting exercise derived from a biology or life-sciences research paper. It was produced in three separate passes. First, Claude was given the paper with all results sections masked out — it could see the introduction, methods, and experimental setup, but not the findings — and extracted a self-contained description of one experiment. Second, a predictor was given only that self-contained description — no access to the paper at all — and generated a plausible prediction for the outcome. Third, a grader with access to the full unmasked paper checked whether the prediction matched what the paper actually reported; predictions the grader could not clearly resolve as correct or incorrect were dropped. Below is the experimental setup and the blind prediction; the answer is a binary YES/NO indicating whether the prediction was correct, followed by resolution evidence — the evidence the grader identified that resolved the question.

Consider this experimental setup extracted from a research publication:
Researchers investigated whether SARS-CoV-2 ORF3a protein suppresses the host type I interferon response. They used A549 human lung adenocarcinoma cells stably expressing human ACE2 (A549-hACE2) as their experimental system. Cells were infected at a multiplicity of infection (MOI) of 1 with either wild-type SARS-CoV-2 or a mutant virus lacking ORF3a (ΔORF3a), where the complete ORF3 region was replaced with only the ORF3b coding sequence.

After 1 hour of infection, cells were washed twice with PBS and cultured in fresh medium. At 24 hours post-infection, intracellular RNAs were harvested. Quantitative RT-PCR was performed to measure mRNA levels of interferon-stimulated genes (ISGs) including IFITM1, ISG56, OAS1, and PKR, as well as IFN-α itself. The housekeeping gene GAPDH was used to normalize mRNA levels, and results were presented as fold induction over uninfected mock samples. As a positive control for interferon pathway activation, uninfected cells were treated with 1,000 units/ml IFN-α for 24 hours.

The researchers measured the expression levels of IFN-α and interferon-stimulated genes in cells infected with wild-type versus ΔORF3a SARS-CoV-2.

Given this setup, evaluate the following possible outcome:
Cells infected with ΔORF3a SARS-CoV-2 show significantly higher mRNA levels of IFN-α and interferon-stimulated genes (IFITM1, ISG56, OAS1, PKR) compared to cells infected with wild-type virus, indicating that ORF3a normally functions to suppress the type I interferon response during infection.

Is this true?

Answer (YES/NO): NO